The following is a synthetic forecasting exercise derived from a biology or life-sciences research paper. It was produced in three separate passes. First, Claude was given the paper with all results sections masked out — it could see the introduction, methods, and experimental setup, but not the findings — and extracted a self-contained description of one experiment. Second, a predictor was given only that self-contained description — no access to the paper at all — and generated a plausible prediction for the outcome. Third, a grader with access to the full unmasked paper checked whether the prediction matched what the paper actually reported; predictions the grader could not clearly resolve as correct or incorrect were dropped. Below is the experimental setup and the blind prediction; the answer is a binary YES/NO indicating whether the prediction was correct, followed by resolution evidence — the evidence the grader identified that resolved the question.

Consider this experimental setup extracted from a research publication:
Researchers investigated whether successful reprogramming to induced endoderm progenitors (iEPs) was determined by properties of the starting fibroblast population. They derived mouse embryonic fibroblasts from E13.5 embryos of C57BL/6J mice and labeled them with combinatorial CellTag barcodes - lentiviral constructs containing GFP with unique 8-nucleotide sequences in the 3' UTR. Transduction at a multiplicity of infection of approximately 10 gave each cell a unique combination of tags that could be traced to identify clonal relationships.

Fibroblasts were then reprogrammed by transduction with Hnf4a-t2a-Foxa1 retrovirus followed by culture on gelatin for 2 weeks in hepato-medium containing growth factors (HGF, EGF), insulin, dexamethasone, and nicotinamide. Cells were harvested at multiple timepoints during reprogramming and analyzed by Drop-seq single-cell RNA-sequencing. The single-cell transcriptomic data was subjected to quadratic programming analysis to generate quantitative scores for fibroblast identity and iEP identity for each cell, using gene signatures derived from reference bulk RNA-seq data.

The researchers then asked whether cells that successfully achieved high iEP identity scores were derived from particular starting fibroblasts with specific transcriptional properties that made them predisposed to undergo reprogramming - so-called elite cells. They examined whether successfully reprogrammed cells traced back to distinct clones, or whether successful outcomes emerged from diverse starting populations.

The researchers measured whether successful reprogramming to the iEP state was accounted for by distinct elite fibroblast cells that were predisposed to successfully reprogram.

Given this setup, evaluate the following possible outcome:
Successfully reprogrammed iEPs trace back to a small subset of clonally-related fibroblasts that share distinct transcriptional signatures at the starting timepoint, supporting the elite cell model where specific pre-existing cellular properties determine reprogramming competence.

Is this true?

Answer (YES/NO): NO